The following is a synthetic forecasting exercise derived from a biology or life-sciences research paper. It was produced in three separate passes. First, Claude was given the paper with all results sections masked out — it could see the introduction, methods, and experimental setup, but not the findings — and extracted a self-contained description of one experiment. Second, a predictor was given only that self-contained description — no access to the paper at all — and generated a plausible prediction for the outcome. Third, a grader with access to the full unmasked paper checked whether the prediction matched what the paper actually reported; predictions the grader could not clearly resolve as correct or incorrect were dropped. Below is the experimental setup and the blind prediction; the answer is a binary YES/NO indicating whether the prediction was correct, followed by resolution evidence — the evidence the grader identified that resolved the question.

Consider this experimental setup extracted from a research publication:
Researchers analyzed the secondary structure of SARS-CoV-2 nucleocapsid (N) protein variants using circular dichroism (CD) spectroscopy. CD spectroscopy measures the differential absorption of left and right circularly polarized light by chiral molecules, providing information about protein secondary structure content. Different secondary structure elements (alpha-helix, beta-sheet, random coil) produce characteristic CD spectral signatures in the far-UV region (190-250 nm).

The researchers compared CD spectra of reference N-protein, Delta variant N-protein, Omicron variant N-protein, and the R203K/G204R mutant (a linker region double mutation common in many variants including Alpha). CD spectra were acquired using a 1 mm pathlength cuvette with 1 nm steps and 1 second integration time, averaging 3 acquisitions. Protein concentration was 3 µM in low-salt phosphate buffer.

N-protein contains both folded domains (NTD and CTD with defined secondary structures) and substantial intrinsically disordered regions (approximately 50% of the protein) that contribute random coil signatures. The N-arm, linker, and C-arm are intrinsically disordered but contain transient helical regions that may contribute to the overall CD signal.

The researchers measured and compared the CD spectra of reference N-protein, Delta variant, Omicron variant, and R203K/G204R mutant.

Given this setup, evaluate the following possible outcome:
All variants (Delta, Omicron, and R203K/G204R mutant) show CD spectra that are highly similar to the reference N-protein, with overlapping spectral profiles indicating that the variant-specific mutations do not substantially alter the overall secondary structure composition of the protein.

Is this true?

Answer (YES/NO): NO